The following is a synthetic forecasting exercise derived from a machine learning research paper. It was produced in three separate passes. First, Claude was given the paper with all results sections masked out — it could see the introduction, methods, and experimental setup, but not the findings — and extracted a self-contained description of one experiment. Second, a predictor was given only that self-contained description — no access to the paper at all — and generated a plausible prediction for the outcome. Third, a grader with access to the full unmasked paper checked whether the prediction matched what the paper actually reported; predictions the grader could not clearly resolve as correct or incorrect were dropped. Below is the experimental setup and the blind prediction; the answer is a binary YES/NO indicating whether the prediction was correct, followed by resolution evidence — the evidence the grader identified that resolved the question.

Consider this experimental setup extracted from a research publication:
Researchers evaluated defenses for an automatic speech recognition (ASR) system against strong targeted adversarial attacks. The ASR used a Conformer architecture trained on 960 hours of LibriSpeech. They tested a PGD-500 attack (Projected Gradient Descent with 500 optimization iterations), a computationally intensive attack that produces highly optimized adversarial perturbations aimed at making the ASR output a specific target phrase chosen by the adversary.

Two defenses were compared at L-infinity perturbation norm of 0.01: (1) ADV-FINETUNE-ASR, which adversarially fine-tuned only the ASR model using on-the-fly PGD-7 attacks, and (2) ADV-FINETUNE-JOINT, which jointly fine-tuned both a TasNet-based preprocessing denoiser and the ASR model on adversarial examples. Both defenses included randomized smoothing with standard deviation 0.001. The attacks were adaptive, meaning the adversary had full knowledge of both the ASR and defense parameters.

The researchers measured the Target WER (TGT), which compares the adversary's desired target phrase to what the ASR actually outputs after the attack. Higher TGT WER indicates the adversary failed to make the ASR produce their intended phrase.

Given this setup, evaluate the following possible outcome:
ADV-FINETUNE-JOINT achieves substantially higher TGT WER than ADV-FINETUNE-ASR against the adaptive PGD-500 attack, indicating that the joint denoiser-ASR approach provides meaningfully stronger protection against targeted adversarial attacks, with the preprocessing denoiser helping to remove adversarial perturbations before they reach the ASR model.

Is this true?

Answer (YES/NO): YES